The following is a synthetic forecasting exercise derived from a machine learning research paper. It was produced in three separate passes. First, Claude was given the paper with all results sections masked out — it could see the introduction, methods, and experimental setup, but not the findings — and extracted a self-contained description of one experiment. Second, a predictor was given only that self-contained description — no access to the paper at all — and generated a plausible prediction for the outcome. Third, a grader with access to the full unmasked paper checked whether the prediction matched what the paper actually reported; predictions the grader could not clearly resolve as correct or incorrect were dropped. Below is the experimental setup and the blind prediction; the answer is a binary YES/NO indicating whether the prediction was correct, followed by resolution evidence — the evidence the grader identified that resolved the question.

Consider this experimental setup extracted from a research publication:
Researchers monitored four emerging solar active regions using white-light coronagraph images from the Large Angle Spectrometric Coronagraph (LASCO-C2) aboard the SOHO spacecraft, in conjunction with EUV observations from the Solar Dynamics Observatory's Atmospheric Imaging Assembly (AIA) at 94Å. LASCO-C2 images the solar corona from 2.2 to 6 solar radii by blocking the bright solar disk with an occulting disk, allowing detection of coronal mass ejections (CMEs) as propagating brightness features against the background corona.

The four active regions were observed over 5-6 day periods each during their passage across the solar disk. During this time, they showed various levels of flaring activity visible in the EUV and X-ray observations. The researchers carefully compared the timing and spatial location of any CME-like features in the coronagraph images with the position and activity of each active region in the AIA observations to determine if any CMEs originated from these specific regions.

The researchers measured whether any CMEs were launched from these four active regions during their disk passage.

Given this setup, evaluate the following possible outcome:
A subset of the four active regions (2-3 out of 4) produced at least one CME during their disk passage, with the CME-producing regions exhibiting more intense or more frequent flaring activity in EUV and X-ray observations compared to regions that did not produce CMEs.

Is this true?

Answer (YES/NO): NO